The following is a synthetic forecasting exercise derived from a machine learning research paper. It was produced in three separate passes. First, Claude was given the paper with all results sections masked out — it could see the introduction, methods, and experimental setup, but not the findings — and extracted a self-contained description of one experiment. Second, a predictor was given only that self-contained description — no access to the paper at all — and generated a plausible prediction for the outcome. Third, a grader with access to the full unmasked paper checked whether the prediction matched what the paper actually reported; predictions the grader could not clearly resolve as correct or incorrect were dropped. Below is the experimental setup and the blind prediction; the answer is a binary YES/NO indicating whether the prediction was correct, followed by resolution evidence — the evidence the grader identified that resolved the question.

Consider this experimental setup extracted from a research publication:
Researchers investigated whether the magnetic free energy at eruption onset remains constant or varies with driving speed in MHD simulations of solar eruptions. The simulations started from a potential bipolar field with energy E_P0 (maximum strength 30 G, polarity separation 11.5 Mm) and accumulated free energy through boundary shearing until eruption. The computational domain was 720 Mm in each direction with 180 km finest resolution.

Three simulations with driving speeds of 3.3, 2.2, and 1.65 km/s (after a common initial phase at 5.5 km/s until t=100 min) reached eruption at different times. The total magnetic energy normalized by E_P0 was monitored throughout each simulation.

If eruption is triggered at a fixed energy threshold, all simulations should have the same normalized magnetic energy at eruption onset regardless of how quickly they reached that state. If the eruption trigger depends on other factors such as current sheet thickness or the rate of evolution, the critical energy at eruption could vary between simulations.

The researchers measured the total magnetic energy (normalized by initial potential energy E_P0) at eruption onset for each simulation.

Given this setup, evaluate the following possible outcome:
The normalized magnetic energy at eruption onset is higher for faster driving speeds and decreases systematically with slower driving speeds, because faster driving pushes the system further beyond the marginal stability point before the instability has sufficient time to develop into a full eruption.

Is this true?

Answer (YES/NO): NO